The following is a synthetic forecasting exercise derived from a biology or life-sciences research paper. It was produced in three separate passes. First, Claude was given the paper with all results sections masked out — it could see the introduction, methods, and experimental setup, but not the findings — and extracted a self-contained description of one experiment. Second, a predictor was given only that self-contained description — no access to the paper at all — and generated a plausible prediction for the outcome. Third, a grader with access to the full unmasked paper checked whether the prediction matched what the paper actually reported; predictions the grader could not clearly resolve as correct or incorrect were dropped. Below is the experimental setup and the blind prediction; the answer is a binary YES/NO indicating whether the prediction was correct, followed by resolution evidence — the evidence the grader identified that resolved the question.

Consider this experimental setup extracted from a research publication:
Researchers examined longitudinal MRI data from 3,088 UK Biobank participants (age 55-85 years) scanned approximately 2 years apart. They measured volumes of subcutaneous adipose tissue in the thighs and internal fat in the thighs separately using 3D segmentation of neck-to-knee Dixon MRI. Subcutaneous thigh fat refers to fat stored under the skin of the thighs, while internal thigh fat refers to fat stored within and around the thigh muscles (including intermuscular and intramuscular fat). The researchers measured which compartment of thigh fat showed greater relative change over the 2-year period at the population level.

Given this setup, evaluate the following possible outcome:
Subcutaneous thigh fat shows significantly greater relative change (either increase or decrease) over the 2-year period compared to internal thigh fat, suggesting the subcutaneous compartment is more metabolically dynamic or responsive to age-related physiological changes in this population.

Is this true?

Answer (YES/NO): NO